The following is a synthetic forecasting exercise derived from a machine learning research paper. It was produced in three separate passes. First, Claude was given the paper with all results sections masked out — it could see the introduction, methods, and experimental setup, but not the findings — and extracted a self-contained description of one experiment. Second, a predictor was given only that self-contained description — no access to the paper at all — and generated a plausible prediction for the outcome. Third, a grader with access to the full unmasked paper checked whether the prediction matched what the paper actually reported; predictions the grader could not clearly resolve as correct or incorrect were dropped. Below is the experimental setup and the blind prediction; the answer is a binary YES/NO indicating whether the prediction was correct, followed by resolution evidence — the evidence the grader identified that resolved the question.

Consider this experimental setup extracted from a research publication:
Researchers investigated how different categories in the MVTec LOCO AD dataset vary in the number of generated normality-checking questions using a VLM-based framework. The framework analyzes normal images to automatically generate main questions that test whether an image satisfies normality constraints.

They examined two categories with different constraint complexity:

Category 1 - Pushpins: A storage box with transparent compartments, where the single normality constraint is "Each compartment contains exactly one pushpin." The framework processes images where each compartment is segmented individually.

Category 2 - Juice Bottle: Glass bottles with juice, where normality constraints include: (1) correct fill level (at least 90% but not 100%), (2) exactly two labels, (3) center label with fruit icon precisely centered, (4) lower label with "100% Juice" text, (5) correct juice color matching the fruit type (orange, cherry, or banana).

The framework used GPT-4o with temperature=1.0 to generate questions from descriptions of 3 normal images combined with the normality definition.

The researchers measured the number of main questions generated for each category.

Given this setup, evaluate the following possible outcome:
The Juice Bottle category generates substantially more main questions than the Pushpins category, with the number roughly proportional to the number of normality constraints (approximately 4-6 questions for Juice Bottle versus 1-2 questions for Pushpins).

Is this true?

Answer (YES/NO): NO